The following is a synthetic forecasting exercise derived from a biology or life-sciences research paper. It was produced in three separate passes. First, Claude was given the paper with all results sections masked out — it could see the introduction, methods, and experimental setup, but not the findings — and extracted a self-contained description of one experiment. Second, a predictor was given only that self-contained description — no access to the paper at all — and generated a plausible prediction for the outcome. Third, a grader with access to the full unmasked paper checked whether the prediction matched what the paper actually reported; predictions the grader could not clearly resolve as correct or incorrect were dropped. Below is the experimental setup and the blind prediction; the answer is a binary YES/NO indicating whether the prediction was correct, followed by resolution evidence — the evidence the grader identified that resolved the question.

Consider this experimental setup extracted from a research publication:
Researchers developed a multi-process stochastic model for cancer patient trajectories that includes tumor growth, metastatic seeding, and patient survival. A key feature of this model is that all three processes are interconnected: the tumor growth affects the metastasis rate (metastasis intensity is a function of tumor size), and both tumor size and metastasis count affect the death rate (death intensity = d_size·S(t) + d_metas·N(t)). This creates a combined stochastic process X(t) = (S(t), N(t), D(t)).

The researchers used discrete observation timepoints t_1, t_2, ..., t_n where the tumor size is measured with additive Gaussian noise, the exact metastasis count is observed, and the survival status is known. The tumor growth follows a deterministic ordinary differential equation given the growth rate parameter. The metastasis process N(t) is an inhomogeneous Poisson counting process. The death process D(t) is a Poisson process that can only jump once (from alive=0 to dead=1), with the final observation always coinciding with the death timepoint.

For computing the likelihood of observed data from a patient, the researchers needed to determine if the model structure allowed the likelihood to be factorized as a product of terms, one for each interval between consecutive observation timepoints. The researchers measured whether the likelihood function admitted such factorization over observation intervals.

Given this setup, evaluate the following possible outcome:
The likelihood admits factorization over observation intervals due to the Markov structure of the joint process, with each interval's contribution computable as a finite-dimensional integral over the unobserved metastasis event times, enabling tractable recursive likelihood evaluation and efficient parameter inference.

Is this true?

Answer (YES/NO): YES